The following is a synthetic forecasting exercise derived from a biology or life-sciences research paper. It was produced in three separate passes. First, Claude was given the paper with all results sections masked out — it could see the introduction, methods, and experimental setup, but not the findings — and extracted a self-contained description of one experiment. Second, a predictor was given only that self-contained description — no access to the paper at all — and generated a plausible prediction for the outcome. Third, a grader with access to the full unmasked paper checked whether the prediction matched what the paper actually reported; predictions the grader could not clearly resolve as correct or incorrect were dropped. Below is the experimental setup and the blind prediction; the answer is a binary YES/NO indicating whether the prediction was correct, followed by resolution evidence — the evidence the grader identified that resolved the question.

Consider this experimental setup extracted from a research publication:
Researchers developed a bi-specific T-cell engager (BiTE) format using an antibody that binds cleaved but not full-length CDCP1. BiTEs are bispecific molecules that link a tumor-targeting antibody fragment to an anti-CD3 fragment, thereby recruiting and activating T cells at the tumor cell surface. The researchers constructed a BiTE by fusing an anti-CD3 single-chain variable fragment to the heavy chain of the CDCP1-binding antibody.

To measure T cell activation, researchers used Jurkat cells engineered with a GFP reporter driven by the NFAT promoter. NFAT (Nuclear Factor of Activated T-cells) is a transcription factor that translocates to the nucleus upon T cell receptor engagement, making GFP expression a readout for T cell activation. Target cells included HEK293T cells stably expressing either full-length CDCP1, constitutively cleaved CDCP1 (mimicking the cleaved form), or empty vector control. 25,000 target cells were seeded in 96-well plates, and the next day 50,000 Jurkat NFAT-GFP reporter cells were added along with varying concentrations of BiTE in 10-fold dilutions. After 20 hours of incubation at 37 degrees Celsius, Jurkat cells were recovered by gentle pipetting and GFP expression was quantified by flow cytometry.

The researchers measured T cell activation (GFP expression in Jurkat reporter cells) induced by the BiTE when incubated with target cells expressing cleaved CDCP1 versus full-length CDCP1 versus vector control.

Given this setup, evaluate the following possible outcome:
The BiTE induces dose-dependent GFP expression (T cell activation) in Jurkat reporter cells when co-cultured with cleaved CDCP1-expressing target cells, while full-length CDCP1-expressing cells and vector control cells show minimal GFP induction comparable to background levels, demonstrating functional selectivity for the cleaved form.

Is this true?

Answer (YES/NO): YES